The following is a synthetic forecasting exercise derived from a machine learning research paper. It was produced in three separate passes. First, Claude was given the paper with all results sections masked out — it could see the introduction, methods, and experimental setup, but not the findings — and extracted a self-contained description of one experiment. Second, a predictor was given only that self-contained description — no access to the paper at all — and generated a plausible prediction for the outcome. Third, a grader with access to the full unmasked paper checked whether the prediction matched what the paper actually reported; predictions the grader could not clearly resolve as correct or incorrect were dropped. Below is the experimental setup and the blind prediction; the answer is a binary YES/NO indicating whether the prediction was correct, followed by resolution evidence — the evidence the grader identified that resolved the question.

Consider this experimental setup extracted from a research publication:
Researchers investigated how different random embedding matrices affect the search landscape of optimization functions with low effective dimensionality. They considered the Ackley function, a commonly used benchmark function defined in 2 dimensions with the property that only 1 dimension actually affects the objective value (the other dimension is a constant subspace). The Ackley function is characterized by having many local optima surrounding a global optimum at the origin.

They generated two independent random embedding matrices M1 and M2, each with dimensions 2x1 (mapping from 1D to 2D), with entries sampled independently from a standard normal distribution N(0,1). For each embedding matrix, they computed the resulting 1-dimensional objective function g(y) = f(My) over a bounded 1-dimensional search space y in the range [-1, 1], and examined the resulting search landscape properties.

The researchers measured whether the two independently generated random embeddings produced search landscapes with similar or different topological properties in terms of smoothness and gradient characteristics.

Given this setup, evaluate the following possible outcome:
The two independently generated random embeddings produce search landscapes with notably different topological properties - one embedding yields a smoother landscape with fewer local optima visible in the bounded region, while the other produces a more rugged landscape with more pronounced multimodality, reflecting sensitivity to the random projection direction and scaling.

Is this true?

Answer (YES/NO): YES